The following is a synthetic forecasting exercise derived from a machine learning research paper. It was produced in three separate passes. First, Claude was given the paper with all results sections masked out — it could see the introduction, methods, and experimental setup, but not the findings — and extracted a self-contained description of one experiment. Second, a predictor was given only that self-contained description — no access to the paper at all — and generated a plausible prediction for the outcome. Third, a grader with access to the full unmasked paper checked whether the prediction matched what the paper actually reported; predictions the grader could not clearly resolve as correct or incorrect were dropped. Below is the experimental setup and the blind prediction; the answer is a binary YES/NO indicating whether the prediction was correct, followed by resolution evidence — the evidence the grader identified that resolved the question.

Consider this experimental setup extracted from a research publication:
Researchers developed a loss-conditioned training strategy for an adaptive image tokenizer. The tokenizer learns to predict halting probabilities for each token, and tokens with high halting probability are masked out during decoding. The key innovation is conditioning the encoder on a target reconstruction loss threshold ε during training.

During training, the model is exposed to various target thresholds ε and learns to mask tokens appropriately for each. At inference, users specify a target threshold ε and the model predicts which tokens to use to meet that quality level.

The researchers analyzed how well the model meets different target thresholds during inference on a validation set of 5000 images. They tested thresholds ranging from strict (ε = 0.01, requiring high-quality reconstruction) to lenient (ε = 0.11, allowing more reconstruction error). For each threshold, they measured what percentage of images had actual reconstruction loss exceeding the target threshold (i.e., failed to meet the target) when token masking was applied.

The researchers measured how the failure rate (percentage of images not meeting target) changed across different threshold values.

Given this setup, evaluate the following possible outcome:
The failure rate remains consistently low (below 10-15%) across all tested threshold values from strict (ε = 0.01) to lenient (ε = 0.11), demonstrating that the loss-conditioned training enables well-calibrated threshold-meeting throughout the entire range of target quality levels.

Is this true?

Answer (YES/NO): NO